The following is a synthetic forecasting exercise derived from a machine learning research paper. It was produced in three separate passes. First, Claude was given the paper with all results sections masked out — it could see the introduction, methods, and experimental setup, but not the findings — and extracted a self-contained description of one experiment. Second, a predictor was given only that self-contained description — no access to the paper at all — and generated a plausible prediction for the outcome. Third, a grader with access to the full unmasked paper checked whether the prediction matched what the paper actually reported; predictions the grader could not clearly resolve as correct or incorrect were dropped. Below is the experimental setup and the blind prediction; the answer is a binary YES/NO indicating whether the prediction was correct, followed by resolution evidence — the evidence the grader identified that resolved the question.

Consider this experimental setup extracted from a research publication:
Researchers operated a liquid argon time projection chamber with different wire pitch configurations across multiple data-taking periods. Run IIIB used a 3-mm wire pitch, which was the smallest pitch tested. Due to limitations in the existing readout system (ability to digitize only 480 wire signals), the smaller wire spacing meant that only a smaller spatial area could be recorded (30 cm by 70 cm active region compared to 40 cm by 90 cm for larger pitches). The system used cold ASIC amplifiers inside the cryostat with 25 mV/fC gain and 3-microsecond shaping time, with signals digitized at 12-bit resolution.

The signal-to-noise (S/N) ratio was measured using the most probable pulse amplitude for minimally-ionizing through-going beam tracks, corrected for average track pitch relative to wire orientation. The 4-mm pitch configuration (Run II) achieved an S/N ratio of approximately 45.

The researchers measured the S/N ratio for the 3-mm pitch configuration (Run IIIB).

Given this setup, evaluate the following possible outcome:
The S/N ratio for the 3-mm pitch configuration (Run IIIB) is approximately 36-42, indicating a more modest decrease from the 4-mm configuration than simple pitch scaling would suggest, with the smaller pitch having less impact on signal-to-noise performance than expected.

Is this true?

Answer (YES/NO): YES